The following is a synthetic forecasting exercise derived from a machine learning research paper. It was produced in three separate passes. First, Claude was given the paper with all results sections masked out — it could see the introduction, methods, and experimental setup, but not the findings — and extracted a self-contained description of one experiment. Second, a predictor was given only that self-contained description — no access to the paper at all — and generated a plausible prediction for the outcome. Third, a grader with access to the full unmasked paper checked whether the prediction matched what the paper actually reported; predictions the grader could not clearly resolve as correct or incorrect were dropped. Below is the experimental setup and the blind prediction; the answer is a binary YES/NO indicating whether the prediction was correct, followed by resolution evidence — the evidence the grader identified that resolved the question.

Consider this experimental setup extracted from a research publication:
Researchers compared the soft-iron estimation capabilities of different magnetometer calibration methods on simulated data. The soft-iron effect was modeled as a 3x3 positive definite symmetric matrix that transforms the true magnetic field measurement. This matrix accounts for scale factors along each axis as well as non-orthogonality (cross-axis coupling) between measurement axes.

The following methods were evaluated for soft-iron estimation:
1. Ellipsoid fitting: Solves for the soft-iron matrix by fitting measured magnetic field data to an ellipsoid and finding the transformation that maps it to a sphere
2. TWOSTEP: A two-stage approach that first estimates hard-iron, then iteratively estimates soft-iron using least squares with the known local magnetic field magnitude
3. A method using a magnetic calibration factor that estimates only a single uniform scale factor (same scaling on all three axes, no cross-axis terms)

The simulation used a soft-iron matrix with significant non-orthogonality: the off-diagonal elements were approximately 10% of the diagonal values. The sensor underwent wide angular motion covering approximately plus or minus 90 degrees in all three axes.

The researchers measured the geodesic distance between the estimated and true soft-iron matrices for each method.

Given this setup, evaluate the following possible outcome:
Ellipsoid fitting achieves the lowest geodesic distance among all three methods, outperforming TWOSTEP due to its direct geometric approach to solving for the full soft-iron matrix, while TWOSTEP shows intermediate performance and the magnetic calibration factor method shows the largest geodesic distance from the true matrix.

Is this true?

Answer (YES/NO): NO